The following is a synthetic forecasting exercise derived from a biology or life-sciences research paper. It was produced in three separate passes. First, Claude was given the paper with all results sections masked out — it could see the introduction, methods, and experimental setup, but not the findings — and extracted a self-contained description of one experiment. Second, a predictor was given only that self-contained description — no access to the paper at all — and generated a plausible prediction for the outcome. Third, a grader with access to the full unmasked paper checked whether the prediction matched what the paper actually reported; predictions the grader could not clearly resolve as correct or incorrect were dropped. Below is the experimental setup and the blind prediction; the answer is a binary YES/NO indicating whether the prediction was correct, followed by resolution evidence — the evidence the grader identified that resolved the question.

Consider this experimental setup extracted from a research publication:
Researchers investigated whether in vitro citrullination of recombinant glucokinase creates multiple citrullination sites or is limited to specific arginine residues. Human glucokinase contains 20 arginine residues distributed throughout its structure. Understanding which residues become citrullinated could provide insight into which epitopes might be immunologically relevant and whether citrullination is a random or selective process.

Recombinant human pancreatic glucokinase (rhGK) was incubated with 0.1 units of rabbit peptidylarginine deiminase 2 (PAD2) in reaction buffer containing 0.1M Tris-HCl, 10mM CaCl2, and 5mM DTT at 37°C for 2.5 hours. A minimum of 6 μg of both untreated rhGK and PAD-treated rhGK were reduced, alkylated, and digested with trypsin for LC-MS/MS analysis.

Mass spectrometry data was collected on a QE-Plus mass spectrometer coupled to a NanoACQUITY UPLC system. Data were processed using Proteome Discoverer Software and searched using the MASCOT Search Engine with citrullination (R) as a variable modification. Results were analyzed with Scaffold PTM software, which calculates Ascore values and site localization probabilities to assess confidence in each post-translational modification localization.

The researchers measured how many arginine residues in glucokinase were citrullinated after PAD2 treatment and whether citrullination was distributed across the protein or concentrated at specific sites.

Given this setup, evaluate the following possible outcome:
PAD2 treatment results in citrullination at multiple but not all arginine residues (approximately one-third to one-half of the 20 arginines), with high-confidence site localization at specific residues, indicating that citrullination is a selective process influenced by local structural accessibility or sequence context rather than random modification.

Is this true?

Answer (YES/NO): YES